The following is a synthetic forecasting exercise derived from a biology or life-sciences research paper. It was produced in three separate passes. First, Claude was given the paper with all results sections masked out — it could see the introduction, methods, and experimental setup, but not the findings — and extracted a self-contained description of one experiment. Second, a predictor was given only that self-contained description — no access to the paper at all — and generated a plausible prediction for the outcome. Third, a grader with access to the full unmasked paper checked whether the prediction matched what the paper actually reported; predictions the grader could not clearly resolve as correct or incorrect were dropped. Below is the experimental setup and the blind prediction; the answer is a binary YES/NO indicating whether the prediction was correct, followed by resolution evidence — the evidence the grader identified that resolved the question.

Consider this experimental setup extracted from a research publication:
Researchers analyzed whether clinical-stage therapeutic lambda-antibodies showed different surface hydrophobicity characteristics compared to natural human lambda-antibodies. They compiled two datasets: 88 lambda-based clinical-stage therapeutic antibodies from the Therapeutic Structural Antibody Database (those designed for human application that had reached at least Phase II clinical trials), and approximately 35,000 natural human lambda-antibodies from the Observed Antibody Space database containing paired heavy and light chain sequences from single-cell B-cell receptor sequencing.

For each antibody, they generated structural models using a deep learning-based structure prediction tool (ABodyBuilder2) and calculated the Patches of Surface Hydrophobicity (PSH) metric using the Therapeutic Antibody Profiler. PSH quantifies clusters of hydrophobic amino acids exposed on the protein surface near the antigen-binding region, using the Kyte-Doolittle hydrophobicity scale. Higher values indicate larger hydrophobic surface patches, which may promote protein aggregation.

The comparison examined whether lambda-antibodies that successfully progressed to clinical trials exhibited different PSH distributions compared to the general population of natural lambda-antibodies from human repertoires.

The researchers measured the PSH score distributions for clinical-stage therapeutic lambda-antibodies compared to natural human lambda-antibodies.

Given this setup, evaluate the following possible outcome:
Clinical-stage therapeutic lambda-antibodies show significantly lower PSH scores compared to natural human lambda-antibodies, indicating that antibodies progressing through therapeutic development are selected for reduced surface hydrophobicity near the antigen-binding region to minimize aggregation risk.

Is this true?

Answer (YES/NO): YES